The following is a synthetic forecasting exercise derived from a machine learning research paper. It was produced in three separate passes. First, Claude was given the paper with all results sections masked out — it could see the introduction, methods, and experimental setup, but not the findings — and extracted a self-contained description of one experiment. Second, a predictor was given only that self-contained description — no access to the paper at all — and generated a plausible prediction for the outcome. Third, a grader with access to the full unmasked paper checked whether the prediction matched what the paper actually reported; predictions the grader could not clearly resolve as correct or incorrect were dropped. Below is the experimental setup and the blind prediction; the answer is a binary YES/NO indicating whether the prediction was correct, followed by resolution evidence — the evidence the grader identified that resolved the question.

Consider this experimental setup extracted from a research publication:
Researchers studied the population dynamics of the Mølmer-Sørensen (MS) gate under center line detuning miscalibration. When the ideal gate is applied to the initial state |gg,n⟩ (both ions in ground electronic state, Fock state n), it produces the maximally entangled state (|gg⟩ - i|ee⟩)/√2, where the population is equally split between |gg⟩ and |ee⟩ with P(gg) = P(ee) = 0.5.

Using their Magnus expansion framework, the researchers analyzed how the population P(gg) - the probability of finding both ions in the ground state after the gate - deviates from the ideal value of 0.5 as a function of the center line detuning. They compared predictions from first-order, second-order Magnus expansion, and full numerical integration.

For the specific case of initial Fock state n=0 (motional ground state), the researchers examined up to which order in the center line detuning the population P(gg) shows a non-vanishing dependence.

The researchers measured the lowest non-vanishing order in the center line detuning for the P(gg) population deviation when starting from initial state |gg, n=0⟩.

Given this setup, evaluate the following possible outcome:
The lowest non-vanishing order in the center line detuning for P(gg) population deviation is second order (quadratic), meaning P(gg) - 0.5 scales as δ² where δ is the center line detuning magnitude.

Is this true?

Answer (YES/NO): NO